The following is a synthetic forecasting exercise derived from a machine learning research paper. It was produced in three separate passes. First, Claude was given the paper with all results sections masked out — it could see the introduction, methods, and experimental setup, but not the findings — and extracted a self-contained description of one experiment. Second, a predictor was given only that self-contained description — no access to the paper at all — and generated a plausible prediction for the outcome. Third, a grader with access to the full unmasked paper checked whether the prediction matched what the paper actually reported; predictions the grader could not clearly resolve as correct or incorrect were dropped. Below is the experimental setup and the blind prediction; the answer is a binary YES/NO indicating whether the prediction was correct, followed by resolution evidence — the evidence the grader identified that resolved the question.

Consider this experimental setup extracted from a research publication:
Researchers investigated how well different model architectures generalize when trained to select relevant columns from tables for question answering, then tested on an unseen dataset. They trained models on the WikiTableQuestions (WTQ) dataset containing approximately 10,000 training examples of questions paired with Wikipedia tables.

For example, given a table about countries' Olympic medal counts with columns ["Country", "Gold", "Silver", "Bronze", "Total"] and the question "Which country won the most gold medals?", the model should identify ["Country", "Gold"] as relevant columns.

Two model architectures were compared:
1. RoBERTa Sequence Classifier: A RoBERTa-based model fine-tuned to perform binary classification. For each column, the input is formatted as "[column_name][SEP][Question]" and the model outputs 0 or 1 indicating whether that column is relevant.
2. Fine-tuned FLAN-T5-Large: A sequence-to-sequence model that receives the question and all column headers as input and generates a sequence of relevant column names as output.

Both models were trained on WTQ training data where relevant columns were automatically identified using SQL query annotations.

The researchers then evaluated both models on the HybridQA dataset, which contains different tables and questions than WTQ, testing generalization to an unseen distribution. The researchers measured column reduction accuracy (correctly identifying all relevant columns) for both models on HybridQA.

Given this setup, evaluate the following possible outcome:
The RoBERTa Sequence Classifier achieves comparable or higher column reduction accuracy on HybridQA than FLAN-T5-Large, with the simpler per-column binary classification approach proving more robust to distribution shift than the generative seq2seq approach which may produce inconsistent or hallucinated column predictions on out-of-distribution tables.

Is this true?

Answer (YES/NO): NO